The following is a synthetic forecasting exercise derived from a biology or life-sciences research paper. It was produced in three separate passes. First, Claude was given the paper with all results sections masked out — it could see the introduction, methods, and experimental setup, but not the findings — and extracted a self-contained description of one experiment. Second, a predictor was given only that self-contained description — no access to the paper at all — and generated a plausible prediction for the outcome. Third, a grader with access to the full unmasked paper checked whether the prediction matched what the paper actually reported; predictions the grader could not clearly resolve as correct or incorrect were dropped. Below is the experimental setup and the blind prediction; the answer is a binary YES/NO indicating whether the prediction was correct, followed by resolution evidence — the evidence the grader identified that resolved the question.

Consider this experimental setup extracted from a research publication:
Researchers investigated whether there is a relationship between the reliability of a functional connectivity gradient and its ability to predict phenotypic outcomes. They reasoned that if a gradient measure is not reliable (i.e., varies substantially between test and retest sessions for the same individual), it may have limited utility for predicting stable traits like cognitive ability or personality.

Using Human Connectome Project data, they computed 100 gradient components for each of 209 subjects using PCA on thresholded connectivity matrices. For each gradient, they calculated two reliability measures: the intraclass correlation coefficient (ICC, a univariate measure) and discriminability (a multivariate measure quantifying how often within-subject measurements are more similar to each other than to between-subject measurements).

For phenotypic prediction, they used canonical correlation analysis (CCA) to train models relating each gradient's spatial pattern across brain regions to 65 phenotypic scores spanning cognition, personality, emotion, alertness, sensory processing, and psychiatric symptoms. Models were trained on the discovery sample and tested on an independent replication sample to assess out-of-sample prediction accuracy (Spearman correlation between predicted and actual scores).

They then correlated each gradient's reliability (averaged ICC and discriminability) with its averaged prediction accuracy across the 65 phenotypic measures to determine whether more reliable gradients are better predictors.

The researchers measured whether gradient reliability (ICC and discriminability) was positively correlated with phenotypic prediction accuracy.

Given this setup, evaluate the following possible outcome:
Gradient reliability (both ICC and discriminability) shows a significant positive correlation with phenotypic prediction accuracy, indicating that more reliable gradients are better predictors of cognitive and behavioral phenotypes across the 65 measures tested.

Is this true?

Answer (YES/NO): YES